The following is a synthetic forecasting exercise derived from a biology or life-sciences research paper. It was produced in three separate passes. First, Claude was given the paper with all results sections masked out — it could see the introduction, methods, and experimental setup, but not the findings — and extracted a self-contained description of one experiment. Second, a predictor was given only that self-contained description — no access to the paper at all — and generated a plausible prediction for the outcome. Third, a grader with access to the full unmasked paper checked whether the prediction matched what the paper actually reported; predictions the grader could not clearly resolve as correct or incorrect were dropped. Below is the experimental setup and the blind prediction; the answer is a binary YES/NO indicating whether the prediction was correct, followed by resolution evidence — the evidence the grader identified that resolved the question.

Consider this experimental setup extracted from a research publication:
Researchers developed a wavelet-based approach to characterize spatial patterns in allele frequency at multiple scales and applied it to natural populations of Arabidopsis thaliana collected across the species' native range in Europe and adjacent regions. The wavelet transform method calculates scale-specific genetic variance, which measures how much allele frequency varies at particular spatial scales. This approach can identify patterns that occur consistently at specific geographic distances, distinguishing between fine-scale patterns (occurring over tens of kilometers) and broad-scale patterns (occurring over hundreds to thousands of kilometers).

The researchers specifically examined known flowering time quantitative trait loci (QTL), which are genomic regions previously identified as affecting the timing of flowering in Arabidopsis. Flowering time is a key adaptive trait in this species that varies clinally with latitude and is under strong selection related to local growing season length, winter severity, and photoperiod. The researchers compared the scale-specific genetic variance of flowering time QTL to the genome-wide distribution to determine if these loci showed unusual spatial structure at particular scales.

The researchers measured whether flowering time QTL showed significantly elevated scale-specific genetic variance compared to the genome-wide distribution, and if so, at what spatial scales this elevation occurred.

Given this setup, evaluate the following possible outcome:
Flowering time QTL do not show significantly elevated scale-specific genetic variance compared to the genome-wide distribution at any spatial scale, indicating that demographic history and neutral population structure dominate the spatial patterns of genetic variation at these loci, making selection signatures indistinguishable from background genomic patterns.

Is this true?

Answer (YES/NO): NO